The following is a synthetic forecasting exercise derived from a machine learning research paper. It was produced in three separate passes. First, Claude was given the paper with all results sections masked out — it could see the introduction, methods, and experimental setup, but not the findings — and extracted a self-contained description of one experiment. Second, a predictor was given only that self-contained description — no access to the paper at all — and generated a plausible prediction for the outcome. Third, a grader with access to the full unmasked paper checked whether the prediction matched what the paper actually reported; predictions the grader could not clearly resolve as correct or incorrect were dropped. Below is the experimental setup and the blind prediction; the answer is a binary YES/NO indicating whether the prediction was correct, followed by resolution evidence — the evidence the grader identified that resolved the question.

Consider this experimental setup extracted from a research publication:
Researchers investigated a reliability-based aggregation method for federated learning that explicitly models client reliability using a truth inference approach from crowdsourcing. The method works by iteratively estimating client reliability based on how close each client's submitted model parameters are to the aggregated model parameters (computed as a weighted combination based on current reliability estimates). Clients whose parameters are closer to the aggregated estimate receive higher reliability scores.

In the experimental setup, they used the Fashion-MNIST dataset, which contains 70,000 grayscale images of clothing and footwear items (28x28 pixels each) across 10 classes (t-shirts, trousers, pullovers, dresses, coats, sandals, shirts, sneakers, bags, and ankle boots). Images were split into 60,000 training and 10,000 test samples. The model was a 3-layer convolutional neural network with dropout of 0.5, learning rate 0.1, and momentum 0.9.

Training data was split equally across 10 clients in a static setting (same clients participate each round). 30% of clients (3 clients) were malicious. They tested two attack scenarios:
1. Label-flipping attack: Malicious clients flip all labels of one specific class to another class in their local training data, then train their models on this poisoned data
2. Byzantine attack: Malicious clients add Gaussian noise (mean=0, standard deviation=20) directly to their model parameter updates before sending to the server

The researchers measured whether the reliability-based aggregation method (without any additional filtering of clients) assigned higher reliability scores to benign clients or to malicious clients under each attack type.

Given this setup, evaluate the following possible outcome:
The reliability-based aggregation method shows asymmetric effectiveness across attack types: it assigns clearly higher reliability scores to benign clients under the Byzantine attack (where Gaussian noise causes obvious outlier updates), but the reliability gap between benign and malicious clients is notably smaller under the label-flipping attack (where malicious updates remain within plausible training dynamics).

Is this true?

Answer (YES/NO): NO